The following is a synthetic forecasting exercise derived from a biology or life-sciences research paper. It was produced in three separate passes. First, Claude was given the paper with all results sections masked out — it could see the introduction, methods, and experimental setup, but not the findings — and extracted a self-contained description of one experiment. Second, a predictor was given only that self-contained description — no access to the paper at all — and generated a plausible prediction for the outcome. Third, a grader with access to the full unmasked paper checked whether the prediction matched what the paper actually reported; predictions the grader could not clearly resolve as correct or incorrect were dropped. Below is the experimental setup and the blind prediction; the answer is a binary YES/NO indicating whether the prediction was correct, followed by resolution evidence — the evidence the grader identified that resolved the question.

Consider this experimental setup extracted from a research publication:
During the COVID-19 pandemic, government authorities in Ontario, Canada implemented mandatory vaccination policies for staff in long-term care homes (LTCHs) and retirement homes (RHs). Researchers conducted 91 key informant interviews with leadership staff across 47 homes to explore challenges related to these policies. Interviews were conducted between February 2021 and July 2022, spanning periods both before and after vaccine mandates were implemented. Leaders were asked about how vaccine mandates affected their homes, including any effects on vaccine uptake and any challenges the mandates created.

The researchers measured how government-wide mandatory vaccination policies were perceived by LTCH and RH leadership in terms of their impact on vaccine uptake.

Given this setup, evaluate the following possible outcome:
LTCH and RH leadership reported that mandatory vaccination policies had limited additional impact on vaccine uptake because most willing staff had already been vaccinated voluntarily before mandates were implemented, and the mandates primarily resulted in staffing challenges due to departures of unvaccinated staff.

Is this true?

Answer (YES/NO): NO